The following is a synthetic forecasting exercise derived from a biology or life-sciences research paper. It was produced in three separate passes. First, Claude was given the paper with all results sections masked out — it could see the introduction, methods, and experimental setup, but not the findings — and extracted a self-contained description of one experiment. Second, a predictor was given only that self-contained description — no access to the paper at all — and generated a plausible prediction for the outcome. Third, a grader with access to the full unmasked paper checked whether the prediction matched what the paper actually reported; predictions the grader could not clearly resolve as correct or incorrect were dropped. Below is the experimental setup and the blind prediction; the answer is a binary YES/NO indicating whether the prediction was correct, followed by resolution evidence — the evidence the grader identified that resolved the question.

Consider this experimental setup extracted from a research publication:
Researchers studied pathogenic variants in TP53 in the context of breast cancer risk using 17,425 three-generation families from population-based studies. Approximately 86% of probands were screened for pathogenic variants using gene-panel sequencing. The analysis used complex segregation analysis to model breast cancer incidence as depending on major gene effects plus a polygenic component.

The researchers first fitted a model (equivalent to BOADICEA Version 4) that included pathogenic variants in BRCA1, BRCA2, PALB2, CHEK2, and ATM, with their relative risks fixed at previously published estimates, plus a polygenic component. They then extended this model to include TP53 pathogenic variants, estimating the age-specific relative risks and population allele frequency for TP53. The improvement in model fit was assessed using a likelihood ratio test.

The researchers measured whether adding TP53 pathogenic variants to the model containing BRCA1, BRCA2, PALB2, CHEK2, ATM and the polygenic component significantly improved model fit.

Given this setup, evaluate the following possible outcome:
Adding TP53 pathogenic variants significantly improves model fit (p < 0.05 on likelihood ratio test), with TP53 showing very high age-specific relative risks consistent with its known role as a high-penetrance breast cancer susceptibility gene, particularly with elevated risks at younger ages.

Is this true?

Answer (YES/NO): YES